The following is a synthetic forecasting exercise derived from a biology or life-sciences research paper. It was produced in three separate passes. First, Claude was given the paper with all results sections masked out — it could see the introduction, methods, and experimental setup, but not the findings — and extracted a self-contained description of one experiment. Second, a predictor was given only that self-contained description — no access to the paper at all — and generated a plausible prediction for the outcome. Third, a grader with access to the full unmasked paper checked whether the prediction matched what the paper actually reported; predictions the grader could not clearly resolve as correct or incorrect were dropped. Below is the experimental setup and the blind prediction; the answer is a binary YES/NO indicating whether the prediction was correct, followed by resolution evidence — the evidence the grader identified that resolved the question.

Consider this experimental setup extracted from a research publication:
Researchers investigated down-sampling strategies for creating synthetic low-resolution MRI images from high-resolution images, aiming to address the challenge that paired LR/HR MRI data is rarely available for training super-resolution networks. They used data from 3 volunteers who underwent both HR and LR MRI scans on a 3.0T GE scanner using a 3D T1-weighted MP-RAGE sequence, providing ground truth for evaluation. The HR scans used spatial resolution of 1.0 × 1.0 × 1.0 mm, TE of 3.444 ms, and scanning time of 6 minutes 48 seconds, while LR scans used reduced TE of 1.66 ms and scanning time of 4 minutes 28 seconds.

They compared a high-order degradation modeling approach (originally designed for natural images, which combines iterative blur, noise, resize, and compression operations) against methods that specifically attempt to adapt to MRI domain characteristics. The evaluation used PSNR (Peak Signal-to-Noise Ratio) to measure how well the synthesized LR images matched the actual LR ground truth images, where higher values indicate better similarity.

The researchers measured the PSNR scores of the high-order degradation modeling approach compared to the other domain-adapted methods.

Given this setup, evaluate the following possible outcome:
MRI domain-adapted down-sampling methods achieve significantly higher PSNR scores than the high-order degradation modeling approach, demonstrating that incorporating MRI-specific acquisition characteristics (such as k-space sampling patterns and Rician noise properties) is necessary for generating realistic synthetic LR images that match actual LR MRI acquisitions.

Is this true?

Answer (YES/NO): NO